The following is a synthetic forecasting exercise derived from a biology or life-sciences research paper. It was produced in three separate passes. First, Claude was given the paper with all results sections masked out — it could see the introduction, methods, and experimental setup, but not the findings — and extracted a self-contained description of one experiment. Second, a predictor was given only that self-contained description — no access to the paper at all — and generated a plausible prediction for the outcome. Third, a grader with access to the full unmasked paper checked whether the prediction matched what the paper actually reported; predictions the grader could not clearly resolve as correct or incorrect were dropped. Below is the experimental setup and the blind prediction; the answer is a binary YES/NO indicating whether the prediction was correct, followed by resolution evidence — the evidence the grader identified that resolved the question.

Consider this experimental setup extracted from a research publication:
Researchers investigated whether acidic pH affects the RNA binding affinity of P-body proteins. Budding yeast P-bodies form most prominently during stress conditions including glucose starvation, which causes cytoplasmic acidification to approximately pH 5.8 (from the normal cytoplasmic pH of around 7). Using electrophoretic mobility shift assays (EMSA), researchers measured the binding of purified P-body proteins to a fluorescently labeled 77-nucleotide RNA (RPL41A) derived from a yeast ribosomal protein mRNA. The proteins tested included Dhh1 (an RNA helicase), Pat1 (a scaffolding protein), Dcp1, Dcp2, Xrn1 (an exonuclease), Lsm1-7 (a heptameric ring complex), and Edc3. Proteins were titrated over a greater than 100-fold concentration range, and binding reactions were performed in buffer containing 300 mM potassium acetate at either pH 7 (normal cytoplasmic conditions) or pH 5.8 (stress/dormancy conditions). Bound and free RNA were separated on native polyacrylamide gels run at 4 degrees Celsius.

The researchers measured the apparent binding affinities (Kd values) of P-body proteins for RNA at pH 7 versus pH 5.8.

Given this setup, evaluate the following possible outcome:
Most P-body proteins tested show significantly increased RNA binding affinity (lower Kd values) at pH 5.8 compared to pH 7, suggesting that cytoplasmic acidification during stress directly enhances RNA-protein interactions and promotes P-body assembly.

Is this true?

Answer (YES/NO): YES